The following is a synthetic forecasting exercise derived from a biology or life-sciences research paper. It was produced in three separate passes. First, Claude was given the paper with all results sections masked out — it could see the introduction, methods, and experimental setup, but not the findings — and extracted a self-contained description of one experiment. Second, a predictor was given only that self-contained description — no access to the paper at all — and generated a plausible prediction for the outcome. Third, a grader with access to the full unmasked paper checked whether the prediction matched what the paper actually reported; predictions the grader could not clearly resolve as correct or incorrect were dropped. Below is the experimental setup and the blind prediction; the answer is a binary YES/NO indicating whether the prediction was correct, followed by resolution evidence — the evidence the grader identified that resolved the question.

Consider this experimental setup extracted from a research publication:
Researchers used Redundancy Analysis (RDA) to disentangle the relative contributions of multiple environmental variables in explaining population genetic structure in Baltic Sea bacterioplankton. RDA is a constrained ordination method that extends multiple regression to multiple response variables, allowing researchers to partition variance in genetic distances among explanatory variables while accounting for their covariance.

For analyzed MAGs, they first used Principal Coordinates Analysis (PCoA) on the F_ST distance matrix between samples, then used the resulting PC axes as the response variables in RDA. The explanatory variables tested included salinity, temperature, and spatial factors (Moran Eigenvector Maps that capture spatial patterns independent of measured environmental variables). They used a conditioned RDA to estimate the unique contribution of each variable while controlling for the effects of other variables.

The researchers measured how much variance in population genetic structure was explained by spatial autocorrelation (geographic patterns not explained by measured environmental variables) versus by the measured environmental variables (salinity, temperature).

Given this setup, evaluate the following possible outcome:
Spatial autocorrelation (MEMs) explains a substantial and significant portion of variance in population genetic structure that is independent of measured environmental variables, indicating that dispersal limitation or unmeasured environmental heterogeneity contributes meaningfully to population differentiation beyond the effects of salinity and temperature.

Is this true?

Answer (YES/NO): NO